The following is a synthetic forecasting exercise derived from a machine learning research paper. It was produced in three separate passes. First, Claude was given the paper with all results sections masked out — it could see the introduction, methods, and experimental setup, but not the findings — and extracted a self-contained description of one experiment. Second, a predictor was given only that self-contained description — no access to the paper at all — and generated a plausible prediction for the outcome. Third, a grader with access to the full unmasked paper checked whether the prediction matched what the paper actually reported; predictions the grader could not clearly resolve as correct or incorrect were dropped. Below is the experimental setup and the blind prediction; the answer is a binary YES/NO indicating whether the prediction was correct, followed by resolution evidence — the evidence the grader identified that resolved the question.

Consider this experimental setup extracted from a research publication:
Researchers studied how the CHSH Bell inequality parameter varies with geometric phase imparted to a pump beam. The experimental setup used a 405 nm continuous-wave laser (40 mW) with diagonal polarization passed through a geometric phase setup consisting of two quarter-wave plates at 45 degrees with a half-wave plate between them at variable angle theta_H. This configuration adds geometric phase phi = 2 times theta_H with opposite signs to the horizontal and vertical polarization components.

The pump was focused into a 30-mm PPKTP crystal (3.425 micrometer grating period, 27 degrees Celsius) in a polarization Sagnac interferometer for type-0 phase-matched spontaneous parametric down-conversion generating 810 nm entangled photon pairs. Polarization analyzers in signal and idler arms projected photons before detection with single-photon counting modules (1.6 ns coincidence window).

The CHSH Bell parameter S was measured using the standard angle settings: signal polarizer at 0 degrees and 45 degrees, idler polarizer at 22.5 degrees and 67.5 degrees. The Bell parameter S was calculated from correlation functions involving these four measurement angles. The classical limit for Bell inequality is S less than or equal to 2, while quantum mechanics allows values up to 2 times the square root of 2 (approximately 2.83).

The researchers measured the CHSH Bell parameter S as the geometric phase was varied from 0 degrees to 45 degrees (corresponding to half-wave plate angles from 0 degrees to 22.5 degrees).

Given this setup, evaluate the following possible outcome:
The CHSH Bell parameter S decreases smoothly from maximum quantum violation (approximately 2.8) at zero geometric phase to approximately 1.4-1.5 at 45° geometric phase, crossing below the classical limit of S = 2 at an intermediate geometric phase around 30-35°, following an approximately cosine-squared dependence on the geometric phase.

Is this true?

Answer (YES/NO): NO